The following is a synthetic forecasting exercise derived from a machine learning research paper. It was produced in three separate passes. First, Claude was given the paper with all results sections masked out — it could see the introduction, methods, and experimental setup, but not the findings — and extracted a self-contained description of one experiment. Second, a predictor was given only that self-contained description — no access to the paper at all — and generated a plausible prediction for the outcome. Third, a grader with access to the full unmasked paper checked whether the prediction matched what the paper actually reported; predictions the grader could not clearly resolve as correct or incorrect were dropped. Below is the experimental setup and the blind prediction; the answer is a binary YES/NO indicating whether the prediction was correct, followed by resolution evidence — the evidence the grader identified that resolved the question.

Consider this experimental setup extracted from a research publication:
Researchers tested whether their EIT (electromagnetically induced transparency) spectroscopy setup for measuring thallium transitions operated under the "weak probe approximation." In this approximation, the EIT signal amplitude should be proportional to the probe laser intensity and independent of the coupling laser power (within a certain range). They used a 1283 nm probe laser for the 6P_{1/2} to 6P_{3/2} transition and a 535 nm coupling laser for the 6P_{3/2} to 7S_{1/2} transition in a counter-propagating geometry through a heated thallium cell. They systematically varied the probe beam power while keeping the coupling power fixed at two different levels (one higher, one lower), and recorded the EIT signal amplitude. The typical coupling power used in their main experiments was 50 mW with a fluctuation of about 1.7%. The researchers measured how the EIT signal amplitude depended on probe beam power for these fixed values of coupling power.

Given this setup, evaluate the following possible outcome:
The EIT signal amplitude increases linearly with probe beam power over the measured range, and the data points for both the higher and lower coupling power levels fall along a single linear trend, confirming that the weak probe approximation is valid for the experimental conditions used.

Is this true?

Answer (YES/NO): NO